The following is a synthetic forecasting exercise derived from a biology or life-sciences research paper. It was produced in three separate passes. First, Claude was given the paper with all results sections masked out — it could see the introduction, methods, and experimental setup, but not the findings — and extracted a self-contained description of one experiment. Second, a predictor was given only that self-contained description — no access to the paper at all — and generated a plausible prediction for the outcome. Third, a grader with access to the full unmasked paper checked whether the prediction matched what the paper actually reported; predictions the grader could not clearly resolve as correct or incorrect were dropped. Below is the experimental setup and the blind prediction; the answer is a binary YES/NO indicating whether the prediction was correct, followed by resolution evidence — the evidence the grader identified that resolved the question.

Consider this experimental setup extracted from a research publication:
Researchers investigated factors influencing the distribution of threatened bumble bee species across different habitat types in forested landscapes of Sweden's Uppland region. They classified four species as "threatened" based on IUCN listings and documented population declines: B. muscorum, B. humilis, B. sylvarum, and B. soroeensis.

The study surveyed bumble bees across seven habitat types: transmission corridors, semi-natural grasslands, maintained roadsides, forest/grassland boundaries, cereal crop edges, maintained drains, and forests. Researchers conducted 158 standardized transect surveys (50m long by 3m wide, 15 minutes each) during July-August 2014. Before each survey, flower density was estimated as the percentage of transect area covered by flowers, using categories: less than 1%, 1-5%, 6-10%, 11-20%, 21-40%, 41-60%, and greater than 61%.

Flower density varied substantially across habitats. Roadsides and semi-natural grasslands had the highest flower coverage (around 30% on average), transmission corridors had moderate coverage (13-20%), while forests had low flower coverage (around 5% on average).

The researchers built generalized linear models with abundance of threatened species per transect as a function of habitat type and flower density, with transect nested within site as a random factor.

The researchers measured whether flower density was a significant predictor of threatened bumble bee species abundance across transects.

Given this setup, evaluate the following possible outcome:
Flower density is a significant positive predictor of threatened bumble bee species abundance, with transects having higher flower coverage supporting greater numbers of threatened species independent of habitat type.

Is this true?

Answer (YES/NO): NO